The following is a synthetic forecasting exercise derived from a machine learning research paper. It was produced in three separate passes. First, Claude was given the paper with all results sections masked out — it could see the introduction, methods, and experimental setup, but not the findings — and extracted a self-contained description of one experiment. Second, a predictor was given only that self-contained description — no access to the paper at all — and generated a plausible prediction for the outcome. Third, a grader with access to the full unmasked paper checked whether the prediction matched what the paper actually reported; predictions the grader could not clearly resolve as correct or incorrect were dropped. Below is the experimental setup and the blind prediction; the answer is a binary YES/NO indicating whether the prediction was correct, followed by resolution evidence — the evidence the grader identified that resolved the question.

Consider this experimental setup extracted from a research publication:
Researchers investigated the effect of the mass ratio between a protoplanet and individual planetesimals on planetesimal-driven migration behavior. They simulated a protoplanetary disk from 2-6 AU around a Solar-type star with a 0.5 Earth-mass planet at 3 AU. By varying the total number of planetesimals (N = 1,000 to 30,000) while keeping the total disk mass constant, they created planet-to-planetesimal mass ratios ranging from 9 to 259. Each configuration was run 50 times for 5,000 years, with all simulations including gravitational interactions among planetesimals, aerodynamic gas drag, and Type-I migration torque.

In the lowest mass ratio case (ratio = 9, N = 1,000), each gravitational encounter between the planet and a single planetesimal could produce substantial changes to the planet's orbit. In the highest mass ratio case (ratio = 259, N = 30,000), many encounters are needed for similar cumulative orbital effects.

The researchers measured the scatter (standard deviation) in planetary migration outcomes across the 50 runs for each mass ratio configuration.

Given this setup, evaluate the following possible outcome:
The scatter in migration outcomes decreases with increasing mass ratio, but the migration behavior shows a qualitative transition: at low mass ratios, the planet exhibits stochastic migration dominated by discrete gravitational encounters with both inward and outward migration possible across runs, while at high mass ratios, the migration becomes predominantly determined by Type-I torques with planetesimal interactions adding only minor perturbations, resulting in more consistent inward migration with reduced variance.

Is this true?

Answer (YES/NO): NO